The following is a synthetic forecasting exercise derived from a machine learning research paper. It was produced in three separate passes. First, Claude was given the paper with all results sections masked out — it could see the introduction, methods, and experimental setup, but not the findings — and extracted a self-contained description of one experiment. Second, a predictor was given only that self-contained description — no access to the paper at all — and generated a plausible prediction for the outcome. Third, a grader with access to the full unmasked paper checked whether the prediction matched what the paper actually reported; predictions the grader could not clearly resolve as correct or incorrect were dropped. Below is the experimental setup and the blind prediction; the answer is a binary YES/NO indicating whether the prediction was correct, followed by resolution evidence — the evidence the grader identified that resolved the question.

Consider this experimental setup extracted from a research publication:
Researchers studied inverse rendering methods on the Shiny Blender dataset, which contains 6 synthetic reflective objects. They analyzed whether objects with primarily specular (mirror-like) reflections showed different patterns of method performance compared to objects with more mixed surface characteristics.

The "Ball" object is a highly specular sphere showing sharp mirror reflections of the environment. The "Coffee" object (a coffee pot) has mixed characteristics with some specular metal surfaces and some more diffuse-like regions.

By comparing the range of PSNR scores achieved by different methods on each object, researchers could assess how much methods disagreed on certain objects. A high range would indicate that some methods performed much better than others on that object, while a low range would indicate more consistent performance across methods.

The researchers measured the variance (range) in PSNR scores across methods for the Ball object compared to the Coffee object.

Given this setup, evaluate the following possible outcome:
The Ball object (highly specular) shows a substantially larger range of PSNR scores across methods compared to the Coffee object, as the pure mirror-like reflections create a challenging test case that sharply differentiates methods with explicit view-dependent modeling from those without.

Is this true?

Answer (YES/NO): YES